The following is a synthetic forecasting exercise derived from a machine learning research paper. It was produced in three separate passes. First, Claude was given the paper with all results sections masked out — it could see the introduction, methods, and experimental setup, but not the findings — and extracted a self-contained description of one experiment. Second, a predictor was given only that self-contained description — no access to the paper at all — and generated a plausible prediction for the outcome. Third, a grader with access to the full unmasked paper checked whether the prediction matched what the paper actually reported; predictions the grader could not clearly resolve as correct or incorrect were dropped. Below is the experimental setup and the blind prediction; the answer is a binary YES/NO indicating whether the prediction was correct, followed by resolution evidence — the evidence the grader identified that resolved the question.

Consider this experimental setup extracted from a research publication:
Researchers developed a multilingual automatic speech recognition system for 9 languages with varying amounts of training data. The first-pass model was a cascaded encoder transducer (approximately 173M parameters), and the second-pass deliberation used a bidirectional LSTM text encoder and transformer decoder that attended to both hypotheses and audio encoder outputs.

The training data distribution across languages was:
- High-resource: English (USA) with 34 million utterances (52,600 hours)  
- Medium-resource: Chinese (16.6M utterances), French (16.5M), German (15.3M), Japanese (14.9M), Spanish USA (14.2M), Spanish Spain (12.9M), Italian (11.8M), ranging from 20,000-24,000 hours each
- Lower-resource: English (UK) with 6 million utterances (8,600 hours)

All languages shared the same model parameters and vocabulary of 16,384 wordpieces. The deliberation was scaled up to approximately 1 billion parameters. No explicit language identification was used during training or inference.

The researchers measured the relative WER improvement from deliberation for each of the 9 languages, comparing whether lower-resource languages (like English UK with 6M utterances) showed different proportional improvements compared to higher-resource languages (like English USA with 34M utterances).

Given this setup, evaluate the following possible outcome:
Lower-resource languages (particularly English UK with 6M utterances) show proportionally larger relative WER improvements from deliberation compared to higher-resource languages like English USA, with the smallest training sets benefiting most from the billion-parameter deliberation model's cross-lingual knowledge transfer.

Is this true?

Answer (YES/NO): NO